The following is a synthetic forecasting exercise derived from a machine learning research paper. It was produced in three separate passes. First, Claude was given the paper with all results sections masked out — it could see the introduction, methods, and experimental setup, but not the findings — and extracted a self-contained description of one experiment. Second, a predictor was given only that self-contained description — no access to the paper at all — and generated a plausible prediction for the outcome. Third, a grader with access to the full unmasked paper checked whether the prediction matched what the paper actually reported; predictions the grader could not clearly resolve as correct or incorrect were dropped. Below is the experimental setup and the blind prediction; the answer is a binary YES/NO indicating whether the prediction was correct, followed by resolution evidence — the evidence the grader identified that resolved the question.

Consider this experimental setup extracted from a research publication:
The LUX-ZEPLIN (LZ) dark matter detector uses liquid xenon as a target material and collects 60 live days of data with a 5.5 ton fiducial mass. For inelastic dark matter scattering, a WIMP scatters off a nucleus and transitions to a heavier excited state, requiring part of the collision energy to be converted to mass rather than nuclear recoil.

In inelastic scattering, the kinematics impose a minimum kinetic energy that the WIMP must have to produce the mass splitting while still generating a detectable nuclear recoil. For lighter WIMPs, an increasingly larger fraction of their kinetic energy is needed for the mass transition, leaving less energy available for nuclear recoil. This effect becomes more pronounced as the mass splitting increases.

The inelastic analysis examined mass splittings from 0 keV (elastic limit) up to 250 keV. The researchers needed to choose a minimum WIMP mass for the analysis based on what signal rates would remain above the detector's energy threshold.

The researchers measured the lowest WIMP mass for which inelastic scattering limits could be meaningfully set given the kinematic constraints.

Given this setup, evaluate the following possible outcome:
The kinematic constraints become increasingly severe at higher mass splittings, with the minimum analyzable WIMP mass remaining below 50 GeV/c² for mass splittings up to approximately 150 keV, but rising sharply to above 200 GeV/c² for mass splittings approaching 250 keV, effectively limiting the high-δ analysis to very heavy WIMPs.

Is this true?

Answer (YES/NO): NO